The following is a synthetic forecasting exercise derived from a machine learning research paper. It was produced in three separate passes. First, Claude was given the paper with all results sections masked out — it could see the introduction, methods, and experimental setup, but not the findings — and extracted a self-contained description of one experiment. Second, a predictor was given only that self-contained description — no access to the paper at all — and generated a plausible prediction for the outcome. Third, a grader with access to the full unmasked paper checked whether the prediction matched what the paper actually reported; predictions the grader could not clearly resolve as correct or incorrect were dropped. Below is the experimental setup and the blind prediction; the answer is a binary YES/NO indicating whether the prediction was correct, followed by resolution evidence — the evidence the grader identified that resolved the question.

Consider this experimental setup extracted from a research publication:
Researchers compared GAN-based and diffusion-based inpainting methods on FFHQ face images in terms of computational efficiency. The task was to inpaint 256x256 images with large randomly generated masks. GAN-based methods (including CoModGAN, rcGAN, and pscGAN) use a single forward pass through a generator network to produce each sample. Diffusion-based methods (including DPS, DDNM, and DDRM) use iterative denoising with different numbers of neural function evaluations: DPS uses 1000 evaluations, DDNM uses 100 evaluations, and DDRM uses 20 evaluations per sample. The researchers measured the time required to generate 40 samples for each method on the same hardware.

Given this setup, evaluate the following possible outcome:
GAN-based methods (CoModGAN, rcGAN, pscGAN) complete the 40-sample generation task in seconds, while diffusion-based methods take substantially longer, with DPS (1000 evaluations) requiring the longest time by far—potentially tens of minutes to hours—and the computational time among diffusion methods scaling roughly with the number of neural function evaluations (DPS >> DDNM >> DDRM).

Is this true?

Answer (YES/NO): NO